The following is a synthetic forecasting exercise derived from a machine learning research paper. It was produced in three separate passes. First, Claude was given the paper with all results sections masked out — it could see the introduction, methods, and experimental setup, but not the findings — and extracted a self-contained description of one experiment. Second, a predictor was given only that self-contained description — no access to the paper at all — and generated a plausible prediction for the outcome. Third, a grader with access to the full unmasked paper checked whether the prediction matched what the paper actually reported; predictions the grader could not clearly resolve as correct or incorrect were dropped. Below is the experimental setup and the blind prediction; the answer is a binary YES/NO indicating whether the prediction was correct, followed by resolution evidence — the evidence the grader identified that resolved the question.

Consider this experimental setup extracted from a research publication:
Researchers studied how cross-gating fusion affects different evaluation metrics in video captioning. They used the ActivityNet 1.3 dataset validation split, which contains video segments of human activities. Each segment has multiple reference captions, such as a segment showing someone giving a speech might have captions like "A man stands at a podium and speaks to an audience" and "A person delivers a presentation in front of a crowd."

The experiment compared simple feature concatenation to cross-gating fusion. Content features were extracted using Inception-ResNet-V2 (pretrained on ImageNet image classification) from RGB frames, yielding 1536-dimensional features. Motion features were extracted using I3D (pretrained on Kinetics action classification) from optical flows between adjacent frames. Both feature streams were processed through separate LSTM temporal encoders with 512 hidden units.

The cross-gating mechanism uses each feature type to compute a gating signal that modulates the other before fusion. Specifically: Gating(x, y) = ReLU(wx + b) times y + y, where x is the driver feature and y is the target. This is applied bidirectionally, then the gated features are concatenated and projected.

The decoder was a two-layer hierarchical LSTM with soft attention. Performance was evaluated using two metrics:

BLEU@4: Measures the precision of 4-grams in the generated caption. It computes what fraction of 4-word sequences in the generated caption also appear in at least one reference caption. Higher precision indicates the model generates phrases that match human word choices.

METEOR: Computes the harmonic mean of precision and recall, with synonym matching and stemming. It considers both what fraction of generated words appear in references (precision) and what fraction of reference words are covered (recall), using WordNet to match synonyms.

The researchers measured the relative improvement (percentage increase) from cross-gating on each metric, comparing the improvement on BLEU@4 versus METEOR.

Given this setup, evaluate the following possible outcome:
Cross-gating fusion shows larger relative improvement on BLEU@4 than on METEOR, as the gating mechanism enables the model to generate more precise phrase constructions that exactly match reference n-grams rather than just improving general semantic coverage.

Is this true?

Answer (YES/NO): YES